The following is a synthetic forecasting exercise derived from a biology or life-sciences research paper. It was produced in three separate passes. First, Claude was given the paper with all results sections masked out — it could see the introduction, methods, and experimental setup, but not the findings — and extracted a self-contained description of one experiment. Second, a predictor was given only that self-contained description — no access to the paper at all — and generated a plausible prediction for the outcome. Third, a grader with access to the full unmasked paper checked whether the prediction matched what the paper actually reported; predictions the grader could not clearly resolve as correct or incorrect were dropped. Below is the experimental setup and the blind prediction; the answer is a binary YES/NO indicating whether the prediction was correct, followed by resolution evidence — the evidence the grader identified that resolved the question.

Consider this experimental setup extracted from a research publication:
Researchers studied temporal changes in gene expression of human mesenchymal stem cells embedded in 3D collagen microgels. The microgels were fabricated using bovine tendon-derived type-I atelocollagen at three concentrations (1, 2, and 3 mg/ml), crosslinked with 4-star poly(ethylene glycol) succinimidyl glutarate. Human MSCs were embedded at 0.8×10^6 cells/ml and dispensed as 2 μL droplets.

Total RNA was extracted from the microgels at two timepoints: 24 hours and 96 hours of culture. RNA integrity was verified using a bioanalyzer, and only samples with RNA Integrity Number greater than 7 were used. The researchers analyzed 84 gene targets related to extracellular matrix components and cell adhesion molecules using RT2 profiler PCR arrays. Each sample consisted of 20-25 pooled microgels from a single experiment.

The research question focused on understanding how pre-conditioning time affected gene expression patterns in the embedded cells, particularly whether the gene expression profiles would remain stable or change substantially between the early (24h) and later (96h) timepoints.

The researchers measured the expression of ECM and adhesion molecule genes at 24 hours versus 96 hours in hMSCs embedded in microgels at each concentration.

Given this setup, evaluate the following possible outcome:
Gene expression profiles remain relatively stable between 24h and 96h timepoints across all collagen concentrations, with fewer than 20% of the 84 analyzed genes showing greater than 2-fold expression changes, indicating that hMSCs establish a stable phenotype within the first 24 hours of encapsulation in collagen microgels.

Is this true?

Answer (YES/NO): NO